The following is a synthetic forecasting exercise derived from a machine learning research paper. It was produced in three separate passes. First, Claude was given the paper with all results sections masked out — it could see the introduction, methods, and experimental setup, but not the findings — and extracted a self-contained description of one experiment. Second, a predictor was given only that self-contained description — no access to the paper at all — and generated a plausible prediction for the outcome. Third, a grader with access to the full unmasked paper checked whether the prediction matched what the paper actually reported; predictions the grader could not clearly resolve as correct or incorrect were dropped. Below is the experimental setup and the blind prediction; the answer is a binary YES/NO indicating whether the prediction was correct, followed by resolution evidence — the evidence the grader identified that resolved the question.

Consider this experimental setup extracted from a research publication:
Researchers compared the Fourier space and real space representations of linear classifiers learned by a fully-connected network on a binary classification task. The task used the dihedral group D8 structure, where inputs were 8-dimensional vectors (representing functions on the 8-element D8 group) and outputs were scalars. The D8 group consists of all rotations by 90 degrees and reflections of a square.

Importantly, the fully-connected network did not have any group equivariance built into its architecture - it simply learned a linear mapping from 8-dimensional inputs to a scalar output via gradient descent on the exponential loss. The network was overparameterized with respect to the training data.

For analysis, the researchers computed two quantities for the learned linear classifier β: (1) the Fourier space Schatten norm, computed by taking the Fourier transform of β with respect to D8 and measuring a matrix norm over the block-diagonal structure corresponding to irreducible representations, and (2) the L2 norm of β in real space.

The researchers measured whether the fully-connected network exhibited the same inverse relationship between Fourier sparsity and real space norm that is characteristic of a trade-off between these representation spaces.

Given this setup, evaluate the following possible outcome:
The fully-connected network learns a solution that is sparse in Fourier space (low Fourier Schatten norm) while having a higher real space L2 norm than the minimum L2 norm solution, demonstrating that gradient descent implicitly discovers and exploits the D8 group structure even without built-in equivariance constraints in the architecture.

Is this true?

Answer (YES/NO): NO